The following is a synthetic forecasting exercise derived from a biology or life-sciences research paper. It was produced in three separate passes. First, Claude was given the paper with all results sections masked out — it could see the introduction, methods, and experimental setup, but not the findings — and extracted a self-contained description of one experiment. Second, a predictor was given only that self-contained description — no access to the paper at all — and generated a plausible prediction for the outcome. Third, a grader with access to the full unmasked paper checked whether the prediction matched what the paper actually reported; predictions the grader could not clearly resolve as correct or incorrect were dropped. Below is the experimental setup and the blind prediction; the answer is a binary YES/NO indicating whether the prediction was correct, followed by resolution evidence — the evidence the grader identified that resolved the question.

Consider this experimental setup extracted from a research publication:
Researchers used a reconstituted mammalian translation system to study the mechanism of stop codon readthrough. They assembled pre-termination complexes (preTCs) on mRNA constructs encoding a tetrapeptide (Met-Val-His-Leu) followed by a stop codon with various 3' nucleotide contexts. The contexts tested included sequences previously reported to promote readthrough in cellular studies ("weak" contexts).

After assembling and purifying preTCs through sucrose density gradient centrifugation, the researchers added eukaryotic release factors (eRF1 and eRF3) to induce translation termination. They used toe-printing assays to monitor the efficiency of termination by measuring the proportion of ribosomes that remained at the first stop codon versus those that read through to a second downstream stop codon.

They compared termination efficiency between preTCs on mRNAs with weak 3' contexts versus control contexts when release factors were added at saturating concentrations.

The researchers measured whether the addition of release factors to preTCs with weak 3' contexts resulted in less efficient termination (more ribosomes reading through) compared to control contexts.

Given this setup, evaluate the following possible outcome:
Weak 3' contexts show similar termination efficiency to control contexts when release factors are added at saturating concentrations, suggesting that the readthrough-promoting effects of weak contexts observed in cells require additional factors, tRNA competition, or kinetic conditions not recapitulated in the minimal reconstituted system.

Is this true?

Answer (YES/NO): NO